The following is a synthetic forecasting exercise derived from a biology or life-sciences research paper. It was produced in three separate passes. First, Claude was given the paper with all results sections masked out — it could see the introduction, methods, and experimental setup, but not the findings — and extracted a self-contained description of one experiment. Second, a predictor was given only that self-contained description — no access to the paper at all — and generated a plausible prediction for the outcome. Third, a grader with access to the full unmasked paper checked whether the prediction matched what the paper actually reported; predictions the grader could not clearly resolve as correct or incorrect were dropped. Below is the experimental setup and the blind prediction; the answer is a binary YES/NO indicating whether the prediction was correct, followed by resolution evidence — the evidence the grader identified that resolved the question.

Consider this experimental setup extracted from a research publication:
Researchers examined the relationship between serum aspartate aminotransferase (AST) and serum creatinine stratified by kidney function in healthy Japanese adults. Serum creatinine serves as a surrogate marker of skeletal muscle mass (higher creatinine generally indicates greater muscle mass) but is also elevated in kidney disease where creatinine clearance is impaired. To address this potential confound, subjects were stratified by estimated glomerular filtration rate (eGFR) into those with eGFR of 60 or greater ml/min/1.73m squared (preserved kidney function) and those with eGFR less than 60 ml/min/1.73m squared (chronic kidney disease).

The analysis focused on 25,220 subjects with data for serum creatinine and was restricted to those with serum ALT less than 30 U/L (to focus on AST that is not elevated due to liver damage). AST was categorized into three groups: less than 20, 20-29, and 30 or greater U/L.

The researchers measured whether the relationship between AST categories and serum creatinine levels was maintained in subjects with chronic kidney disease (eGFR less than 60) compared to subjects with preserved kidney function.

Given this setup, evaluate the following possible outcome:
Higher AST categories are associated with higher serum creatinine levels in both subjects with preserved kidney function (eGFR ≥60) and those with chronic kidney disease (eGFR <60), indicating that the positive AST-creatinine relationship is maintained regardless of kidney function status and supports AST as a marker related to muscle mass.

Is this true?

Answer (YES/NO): NO